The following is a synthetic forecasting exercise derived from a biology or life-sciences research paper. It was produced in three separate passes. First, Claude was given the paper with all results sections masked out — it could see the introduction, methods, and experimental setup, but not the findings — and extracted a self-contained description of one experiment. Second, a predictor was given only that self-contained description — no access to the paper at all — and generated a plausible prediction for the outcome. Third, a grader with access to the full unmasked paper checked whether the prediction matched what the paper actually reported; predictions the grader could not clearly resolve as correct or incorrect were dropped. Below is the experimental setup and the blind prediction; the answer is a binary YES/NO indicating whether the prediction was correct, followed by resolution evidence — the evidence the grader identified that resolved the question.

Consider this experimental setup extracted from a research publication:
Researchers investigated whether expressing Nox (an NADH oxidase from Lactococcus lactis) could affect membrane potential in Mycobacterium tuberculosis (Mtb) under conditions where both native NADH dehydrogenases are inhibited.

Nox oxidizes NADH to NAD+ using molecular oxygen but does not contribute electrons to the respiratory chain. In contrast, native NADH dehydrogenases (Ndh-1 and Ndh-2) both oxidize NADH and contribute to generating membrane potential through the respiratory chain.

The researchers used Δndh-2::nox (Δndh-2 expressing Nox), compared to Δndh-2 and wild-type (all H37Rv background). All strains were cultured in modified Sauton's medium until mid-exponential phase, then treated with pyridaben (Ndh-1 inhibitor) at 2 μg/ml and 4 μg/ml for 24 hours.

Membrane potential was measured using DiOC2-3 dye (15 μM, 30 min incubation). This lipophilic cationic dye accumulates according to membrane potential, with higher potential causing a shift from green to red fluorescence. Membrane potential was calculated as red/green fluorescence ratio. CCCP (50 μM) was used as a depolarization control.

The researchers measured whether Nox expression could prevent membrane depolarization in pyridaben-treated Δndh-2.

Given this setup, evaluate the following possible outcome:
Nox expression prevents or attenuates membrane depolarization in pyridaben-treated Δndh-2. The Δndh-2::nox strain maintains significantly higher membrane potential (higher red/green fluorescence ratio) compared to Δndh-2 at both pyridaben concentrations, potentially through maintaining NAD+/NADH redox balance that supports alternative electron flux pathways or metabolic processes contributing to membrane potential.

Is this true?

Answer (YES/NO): NO